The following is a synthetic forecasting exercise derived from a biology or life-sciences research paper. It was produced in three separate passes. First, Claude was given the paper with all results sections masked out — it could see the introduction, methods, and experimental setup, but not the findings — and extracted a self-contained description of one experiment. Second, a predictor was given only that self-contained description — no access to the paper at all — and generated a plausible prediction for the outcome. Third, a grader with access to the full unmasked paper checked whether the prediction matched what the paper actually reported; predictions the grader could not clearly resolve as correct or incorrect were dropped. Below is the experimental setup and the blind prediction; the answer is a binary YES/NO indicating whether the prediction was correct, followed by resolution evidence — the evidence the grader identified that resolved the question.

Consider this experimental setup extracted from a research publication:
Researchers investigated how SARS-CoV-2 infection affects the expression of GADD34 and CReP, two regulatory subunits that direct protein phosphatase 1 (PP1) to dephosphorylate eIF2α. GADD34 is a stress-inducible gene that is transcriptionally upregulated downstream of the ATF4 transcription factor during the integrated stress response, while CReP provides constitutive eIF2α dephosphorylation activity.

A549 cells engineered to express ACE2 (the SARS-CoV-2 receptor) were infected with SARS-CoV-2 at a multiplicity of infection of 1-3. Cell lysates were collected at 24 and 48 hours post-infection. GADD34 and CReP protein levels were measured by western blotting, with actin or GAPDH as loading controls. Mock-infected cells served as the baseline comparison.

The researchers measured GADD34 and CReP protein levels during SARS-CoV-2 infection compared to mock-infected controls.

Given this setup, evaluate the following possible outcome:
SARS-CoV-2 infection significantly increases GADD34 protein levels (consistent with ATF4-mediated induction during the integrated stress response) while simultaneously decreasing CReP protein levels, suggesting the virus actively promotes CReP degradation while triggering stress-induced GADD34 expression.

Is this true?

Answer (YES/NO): YES